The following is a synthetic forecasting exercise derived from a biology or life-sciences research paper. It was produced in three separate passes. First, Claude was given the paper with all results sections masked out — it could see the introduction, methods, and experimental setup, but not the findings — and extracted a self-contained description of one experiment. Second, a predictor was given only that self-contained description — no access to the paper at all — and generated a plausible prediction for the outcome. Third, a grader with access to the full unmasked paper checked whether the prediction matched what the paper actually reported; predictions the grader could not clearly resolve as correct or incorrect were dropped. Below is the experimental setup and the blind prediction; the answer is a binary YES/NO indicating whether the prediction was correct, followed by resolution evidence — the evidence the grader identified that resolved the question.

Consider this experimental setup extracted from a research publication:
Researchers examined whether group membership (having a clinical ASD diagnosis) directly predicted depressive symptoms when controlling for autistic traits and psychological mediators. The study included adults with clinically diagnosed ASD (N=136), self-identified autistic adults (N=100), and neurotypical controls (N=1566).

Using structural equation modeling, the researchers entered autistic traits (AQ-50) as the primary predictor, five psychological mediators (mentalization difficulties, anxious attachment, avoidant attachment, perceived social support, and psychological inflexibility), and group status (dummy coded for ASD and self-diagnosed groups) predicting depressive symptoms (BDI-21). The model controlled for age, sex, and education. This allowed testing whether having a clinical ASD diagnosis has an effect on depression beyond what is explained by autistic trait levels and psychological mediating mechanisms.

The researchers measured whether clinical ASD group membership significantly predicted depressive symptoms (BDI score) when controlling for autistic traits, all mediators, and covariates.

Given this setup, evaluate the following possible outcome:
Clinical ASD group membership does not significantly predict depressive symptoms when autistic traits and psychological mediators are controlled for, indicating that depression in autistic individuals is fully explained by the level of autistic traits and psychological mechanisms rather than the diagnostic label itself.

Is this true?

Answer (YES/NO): NO